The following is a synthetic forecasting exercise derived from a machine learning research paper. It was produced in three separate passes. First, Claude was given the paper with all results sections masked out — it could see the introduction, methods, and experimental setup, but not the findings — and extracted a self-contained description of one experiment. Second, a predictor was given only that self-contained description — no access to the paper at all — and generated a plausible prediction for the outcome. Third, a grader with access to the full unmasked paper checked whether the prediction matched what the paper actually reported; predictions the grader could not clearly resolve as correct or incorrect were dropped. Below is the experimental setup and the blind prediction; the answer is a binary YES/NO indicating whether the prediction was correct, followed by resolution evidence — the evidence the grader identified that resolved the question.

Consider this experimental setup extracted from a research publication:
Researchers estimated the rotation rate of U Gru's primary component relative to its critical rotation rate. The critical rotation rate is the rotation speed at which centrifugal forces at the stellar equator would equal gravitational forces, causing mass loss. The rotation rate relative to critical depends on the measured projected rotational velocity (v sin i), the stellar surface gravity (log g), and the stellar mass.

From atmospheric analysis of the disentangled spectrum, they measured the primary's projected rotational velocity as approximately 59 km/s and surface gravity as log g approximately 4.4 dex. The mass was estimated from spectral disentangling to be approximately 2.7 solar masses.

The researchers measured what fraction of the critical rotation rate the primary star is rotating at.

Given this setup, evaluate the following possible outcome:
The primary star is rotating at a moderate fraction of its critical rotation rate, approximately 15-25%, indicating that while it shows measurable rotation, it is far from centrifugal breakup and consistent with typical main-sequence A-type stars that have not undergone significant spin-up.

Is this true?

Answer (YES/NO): NO